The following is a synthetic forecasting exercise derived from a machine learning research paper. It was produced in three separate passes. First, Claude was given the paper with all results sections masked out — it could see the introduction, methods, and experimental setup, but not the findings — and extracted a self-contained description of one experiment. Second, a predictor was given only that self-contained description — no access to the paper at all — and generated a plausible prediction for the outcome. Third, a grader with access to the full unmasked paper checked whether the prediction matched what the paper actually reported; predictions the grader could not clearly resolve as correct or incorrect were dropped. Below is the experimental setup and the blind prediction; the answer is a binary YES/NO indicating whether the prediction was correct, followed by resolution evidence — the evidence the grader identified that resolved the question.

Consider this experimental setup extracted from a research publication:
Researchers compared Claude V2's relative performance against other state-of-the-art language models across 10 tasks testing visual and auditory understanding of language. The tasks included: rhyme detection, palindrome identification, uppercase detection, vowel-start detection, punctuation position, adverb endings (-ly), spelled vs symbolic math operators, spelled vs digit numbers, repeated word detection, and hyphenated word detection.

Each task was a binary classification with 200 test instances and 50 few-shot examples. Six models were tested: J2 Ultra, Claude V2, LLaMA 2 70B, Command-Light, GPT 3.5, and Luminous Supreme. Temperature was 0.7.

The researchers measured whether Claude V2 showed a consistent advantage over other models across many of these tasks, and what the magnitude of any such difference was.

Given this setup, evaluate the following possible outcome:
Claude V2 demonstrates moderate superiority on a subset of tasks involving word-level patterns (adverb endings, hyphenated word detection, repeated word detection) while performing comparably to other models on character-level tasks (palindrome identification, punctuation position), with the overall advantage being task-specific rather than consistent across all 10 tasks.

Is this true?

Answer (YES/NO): NO